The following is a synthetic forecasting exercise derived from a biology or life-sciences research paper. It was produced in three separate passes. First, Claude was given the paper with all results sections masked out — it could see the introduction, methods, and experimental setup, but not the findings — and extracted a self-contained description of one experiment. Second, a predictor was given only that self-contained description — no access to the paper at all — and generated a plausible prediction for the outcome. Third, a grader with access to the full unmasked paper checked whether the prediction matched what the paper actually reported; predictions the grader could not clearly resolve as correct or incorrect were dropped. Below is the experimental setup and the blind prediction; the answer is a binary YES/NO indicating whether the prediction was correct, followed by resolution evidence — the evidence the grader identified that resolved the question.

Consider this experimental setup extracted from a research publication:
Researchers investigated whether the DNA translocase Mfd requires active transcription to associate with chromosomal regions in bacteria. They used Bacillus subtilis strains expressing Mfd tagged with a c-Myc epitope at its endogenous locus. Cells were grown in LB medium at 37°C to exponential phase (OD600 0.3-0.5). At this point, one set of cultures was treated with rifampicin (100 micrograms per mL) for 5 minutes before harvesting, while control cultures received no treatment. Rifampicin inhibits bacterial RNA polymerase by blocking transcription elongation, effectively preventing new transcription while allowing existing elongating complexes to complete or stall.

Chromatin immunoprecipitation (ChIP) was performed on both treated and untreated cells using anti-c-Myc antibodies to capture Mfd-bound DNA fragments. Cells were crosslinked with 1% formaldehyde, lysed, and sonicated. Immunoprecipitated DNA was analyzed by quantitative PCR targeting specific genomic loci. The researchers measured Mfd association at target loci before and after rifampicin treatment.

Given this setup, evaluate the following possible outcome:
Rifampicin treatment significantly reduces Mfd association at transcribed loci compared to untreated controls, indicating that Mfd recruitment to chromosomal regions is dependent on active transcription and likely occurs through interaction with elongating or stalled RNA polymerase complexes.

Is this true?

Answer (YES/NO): YES